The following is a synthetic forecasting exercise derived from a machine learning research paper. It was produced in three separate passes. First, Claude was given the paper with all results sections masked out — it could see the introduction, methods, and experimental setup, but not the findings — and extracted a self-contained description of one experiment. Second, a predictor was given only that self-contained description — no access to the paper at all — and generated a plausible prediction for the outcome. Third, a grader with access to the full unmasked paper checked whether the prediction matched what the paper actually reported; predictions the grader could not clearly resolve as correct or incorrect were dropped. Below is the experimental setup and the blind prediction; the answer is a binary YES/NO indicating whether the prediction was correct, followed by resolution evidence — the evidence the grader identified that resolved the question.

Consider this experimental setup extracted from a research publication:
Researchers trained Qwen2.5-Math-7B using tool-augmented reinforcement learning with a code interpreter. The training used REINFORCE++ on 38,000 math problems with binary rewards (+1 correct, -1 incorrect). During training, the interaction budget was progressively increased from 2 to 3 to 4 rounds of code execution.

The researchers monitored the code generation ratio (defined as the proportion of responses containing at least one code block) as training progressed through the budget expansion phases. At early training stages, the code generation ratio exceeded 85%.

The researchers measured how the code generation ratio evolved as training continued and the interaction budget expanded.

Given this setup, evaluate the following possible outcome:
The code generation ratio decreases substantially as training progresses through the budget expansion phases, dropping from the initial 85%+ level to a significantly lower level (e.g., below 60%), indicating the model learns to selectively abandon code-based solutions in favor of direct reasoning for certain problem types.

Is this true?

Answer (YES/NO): NO